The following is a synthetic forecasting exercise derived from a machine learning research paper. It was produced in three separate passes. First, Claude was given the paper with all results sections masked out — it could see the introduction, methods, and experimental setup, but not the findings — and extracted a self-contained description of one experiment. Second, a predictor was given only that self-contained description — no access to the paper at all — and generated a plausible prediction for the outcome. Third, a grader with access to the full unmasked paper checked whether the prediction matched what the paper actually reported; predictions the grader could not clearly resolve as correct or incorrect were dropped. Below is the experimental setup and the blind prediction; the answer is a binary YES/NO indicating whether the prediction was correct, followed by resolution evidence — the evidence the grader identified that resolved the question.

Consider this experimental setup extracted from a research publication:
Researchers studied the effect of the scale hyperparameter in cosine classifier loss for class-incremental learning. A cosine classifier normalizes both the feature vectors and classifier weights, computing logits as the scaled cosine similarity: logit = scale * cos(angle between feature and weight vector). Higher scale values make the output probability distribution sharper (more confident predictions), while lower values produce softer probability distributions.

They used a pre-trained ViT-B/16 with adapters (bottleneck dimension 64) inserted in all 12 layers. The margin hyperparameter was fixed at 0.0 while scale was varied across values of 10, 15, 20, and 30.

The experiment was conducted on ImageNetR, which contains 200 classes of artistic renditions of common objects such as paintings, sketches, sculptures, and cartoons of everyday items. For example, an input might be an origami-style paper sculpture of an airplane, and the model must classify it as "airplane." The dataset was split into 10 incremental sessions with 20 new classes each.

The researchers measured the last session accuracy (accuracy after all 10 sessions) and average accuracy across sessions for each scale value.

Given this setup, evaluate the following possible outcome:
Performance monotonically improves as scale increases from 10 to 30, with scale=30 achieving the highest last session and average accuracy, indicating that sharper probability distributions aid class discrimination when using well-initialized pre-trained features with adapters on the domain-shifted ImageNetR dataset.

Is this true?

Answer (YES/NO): NO